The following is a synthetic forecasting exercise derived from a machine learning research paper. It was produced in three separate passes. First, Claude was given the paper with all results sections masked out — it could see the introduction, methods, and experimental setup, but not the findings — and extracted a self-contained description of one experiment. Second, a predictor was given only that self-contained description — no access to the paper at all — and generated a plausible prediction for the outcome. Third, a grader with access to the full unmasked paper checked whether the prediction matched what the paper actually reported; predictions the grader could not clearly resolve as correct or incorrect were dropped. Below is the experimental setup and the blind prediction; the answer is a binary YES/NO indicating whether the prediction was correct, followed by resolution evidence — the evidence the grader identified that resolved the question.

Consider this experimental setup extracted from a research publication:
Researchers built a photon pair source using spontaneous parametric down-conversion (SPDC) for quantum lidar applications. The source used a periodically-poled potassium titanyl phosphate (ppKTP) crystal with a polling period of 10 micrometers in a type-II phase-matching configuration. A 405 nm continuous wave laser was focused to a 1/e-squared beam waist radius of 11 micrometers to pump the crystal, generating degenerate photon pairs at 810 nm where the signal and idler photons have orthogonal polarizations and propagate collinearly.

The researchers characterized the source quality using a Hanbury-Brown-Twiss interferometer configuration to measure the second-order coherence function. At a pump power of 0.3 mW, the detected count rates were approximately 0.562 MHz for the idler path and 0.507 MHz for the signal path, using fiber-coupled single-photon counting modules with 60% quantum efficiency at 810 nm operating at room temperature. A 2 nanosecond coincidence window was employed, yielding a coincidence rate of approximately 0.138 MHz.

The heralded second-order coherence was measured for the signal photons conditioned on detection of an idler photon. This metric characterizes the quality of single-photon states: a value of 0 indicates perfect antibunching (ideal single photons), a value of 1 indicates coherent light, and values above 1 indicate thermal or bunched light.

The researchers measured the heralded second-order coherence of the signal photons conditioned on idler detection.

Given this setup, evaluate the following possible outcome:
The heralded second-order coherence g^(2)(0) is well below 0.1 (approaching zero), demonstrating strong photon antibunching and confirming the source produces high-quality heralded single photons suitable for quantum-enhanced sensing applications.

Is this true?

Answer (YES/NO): YES